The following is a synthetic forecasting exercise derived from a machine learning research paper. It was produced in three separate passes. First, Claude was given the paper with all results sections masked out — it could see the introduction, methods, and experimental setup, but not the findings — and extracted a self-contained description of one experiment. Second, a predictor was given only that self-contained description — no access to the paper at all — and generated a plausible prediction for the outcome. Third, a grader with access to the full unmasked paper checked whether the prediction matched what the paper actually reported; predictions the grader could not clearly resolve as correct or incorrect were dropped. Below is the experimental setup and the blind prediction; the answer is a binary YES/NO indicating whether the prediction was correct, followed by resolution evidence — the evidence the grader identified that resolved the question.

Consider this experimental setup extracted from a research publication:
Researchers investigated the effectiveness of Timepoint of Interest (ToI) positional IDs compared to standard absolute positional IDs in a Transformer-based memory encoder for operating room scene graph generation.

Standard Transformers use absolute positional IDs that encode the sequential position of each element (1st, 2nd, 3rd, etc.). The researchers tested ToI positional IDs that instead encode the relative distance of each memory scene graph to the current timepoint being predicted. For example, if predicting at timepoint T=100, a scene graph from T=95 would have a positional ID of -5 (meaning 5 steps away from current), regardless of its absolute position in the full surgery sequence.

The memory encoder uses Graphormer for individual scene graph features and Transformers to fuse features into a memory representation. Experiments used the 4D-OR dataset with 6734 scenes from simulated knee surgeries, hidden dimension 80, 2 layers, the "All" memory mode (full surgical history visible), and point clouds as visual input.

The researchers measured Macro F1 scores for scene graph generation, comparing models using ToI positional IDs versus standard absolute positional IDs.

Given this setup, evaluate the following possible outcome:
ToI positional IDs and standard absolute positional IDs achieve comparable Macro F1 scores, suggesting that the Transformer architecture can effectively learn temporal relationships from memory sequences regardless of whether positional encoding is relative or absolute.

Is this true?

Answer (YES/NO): NO